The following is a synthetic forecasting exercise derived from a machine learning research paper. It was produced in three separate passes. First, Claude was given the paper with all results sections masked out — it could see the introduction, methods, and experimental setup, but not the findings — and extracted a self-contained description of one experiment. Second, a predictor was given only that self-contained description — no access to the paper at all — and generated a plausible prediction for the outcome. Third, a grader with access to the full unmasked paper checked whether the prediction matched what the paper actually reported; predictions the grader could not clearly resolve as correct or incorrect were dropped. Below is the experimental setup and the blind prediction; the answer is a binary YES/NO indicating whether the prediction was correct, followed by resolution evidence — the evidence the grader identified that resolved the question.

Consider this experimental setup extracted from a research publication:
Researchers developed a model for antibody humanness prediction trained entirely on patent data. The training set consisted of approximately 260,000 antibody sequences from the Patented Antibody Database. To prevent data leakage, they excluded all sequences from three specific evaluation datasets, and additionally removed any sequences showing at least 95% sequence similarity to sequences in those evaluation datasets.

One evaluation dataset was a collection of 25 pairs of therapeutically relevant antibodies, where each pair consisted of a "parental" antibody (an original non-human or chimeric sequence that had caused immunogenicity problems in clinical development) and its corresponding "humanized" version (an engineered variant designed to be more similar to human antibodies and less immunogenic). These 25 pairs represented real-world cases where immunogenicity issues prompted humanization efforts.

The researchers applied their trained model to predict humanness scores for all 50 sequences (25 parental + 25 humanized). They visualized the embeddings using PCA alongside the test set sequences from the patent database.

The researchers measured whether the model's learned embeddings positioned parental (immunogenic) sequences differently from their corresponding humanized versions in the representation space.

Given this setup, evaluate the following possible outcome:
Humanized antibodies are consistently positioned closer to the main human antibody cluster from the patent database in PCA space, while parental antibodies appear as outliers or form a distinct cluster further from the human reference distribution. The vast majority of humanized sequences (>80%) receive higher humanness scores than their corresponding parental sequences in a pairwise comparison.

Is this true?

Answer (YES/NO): YES